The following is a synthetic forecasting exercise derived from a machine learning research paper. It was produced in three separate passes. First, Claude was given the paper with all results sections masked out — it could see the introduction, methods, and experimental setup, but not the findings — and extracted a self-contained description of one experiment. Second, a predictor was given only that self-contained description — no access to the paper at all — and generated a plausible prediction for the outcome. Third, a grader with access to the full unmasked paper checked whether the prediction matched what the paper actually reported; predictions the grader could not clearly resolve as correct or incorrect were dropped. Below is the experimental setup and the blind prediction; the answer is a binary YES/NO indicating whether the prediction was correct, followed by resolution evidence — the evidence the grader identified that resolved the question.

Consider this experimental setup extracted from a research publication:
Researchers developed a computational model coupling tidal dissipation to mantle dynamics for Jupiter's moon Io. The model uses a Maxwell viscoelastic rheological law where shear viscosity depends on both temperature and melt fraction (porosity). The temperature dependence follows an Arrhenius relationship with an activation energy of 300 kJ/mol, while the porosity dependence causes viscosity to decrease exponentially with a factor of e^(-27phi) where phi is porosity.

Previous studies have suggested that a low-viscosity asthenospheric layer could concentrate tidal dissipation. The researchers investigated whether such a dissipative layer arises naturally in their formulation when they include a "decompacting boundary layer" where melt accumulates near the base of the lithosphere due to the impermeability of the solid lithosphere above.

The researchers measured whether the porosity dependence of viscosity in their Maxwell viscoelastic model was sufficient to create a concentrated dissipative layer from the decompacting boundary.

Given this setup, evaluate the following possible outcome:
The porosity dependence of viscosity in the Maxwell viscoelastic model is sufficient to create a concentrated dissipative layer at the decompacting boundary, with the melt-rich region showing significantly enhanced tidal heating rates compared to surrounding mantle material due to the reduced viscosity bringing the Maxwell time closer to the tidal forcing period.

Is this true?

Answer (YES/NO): NO